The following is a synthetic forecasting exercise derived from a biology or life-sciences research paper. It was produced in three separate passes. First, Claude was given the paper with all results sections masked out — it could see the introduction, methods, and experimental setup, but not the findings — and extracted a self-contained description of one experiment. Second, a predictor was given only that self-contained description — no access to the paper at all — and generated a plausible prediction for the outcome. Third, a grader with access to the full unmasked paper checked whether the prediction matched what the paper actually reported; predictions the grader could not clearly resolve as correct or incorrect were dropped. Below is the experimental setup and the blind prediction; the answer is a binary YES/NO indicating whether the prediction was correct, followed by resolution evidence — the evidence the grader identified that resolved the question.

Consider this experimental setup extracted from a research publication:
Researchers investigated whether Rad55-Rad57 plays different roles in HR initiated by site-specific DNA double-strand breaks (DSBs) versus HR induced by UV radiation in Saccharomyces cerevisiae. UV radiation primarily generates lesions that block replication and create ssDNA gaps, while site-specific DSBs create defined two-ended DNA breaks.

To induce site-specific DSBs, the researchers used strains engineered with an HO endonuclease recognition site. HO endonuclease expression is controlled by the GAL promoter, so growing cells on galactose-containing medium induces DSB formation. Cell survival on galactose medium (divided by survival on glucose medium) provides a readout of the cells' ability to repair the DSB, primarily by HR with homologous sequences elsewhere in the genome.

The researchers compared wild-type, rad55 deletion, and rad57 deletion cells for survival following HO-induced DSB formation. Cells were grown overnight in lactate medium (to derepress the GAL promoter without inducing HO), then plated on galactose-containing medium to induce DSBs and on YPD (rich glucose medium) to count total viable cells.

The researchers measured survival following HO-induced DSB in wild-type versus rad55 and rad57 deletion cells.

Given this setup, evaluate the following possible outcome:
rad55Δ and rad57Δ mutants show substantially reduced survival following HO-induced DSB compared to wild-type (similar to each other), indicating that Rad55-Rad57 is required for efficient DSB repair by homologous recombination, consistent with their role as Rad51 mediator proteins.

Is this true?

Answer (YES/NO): NO